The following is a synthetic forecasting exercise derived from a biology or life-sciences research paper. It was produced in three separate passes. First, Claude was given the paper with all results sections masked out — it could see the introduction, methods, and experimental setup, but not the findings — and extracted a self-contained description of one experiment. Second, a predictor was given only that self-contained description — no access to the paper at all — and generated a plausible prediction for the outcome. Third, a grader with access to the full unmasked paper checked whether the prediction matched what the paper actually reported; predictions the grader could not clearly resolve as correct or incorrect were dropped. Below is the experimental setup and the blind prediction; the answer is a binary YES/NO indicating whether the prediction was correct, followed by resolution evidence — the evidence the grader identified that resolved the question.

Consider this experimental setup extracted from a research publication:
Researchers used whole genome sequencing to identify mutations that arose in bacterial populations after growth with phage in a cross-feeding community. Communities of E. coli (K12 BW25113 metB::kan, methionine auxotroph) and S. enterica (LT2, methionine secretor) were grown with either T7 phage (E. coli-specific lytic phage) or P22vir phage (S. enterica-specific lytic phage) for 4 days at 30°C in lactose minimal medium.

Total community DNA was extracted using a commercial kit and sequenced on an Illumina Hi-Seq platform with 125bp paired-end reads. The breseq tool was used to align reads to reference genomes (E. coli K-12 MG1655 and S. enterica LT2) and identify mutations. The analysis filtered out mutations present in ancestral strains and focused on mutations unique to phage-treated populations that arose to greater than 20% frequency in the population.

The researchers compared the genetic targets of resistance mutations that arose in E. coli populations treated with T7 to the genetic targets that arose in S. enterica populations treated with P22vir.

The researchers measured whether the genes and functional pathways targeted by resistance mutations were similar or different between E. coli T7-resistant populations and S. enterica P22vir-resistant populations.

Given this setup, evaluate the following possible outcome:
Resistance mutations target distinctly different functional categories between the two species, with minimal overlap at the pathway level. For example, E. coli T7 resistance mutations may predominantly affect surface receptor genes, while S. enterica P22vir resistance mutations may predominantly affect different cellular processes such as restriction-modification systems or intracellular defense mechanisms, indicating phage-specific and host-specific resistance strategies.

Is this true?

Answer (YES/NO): NO